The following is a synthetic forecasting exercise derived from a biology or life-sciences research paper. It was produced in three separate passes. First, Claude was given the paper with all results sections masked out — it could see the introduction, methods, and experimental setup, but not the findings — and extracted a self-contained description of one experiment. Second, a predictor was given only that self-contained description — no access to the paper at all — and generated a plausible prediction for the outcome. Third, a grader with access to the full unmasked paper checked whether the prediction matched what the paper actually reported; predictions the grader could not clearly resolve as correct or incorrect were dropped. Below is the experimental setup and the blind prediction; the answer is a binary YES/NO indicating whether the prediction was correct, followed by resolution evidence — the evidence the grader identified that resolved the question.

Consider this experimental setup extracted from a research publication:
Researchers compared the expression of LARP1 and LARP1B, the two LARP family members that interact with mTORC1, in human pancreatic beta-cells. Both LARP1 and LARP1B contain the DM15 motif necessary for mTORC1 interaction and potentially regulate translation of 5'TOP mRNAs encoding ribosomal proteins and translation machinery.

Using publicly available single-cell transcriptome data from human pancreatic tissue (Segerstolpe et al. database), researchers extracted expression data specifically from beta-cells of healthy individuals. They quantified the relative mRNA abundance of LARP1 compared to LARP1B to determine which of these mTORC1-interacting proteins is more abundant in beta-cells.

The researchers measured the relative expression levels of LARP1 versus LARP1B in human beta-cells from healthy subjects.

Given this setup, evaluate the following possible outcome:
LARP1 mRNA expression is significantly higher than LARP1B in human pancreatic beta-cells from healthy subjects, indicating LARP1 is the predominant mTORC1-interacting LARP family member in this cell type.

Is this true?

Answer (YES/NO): YES